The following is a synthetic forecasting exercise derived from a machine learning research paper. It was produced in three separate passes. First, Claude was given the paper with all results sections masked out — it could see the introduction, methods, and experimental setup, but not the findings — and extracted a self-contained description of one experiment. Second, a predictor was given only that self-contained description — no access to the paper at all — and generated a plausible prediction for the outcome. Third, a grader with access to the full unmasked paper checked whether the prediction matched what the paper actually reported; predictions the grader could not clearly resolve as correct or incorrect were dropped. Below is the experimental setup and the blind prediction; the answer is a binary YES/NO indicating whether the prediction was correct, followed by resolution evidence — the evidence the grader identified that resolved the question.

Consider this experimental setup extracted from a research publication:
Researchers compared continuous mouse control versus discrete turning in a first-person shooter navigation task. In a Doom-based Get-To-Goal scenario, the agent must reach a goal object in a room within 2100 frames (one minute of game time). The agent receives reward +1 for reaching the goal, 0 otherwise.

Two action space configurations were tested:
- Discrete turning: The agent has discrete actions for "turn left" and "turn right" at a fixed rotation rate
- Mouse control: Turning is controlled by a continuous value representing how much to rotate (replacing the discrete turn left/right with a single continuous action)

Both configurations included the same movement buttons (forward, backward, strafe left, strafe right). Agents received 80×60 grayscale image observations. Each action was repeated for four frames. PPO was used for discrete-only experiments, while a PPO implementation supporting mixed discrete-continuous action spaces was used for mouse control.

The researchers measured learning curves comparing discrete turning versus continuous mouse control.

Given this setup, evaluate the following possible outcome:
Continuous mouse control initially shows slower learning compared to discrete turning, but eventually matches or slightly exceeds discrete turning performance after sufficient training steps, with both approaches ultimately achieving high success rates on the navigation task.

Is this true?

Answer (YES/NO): NO